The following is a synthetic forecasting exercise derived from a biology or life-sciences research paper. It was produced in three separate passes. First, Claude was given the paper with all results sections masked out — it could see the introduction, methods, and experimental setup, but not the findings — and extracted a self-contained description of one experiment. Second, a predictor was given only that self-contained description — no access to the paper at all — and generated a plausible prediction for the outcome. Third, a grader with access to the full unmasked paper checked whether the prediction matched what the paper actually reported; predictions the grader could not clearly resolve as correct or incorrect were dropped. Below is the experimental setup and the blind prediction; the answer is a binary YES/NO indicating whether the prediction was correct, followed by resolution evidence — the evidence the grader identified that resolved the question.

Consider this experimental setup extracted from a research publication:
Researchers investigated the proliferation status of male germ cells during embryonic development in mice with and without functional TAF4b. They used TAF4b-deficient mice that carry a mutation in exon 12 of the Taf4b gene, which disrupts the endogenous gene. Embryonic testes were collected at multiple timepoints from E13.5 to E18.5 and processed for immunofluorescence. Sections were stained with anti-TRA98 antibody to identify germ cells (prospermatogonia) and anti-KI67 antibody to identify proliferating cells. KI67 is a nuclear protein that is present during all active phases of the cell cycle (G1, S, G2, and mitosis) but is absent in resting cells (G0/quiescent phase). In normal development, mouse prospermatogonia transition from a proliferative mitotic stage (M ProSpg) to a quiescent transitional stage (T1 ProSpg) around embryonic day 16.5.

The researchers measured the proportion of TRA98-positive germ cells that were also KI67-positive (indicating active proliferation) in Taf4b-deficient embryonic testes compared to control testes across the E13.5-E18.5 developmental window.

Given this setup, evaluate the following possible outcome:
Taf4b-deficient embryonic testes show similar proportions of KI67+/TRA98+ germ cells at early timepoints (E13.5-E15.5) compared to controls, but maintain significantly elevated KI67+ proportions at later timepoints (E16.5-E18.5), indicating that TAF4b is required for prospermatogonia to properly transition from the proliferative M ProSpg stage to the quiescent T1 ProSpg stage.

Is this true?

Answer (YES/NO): NO